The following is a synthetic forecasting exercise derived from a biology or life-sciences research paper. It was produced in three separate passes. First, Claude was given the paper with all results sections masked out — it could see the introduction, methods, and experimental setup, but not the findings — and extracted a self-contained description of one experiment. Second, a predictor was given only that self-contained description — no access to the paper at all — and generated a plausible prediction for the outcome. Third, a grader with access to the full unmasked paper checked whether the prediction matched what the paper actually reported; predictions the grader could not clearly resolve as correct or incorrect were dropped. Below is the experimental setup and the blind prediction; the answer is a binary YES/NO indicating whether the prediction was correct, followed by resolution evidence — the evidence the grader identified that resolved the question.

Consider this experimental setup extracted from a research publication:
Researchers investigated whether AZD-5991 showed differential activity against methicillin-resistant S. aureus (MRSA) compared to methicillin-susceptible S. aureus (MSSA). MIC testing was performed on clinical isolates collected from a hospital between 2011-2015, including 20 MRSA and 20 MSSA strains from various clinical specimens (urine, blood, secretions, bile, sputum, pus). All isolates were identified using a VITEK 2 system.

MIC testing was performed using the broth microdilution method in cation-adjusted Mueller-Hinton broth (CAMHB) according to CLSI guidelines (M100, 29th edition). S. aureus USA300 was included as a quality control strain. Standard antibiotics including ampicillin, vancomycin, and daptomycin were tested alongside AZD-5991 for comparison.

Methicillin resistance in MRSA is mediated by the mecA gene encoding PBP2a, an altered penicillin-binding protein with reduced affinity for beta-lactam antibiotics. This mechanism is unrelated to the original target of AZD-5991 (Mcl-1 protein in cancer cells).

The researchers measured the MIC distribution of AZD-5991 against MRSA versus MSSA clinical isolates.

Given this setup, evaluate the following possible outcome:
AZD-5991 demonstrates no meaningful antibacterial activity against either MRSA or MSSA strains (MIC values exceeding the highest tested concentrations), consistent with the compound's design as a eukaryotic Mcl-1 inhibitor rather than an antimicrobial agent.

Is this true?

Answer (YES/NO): NO